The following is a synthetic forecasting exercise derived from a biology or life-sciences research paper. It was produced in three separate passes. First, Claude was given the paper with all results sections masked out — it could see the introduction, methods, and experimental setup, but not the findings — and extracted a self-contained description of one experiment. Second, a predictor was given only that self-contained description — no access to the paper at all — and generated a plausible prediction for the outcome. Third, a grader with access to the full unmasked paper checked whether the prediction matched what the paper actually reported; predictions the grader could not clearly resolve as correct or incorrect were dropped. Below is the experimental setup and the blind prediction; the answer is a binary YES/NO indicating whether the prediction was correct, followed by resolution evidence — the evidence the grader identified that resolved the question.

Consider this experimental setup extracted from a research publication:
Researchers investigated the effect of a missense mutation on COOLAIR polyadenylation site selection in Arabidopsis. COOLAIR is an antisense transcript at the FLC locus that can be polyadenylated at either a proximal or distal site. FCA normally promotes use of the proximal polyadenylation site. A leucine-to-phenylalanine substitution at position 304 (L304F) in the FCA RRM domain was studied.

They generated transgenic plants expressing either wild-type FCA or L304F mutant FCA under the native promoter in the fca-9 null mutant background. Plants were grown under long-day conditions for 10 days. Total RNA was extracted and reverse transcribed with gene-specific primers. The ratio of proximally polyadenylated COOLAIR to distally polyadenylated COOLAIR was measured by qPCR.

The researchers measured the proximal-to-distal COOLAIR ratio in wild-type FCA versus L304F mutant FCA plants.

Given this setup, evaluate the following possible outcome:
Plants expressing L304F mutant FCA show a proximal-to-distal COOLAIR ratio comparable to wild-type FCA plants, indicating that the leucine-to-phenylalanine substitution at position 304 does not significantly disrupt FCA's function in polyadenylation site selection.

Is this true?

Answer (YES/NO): NO